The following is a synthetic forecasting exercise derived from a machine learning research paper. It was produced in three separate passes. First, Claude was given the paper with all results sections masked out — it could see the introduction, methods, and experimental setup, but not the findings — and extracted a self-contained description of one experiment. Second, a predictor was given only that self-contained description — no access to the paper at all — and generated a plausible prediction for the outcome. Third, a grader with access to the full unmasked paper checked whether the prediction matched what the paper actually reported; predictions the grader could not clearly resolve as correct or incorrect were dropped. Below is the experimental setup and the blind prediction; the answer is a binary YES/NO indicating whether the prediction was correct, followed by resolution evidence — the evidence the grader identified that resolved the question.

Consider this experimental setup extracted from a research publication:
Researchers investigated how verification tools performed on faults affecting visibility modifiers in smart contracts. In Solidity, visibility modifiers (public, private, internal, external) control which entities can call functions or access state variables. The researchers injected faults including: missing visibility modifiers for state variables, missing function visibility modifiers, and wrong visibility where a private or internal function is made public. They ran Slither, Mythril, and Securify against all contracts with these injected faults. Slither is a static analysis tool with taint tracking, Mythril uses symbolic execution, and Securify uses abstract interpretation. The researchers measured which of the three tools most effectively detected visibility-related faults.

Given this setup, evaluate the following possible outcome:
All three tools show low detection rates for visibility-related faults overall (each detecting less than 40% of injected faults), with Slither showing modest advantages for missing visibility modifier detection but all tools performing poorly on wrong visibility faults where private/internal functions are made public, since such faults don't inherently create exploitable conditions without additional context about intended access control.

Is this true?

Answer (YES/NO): NO